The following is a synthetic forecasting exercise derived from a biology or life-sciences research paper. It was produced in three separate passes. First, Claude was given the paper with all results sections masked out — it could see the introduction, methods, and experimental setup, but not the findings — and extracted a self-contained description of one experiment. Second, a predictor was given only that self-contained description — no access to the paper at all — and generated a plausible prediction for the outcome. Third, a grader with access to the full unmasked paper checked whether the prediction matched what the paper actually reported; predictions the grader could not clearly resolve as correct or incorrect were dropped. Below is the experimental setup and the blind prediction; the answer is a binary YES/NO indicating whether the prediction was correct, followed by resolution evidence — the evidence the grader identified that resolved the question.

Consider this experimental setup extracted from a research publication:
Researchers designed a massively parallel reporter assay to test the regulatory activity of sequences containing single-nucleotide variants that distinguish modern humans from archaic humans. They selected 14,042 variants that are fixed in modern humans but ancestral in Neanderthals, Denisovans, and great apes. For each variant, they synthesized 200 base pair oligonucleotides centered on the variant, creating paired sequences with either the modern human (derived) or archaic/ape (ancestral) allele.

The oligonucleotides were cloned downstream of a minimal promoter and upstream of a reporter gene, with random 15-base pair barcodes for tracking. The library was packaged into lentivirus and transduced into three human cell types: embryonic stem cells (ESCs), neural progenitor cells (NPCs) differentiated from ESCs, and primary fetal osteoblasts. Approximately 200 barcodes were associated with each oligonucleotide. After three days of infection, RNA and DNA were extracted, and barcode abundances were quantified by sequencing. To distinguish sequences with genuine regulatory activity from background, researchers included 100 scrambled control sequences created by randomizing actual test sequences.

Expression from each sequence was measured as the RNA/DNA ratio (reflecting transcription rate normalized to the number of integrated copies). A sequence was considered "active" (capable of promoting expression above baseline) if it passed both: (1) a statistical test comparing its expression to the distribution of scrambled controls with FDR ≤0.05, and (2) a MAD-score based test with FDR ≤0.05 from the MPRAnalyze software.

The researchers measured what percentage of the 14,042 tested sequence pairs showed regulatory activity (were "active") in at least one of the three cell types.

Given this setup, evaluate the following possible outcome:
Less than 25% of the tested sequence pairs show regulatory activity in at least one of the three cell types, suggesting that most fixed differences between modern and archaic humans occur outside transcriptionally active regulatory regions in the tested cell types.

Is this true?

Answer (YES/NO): YES